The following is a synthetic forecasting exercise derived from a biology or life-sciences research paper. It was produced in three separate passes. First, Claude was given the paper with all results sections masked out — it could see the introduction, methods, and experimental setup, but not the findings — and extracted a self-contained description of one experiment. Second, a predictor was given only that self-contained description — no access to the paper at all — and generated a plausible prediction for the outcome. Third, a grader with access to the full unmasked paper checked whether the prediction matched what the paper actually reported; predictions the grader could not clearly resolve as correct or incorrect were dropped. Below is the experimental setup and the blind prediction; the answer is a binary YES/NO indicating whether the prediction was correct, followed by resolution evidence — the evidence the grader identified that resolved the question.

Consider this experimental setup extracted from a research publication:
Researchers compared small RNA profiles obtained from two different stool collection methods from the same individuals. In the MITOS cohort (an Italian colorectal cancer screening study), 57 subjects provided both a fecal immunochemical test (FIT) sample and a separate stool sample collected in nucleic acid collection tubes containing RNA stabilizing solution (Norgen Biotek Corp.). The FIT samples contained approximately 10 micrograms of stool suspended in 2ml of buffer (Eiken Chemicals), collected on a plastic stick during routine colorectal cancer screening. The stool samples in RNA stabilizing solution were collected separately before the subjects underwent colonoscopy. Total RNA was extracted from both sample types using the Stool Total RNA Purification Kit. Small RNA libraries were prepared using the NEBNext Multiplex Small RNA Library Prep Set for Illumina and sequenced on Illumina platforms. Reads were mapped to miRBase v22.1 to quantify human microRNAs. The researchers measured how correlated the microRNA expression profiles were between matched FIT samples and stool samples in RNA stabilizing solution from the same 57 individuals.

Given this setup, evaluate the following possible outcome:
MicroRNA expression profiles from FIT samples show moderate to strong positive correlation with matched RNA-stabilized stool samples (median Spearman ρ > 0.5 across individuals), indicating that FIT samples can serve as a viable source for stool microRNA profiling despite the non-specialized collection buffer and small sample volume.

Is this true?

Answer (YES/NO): NO